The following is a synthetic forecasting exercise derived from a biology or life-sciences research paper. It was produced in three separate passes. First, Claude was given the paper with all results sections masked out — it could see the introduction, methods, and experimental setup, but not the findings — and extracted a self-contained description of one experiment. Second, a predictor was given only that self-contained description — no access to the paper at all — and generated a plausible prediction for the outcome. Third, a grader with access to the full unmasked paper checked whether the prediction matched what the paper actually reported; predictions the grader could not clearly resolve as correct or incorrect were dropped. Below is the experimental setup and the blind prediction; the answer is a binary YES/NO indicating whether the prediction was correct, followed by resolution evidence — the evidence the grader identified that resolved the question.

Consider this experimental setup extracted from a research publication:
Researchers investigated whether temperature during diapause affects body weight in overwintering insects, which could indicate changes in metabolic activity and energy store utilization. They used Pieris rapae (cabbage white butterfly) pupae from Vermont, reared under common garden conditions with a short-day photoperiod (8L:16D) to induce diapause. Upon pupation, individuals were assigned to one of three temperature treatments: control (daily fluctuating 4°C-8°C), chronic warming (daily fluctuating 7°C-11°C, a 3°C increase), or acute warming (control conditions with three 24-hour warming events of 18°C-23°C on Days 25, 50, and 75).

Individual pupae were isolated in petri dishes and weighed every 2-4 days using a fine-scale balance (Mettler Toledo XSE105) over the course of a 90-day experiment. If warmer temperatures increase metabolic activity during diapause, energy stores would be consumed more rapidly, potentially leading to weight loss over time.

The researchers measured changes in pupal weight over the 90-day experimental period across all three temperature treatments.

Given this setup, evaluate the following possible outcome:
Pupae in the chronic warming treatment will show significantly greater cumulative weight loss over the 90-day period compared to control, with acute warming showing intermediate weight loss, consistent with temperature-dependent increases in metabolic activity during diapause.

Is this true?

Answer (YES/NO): NO